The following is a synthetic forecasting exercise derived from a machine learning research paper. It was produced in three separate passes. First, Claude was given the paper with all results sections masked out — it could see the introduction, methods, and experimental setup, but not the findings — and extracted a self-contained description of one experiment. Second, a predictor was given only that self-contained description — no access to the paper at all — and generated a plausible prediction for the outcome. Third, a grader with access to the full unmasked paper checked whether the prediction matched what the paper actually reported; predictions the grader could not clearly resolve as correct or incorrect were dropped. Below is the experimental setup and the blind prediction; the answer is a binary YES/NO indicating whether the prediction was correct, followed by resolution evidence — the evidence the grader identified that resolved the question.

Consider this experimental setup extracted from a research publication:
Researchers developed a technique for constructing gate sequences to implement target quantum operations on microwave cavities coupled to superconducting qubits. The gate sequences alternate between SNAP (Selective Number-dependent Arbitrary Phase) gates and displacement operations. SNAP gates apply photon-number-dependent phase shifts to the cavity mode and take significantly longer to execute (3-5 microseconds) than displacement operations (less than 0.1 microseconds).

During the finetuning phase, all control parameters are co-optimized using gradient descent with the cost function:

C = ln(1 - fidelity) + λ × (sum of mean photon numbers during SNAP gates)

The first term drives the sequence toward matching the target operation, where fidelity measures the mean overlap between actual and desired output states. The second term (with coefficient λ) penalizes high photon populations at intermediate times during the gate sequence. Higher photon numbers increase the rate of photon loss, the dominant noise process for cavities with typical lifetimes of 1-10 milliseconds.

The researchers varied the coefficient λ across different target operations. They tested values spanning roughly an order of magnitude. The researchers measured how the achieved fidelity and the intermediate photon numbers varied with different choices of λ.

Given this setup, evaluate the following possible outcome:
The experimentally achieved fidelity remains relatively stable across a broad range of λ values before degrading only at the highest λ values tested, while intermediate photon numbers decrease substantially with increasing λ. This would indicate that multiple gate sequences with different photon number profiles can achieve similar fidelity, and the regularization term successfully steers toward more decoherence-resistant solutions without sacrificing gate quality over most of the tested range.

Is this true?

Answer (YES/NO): NO